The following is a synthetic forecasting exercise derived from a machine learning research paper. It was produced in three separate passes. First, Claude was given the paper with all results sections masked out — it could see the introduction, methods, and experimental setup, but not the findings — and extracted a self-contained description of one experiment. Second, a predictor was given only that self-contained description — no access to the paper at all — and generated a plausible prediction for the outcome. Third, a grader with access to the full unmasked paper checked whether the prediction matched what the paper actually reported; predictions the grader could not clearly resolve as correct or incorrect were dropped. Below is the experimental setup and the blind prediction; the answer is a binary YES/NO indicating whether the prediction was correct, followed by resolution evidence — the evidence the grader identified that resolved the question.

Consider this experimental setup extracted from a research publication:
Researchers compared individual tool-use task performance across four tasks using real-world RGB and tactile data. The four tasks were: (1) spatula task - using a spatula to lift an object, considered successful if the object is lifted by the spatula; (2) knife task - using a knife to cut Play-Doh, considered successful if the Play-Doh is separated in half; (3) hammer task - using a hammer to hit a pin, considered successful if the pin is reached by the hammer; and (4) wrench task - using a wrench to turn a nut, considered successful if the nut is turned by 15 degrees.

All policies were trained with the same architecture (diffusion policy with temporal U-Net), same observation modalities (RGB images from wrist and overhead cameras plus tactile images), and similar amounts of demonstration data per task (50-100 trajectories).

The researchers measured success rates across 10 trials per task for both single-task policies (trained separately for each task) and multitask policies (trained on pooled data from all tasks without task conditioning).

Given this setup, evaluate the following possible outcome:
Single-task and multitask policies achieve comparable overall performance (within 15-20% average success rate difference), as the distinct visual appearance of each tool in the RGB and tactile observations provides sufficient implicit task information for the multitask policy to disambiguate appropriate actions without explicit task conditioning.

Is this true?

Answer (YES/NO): YES